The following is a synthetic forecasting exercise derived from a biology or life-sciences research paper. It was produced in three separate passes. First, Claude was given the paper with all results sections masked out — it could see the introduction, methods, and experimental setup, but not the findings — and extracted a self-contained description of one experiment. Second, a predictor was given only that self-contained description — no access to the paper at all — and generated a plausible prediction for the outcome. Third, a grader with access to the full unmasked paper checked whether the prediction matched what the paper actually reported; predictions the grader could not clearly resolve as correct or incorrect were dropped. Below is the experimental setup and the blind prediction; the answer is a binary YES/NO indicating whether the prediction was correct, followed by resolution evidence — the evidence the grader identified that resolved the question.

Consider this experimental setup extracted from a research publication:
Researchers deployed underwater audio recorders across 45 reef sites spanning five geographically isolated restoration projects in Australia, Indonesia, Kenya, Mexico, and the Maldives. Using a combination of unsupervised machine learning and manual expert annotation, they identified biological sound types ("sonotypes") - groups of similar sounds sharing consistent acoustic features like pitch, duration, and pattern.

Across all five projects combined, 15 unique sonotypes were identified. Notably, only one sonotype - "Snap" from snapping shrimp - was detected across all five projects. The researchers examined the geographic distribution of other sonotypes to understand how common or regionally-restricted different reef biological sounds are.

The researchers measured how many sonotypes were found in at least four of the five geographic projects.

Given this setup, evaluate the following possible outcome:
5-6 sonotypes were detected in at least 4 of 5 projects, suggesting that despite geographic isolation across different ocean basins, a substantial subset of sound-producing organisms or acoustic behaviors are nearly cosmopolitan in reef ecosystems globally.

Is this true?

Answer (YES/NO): NO